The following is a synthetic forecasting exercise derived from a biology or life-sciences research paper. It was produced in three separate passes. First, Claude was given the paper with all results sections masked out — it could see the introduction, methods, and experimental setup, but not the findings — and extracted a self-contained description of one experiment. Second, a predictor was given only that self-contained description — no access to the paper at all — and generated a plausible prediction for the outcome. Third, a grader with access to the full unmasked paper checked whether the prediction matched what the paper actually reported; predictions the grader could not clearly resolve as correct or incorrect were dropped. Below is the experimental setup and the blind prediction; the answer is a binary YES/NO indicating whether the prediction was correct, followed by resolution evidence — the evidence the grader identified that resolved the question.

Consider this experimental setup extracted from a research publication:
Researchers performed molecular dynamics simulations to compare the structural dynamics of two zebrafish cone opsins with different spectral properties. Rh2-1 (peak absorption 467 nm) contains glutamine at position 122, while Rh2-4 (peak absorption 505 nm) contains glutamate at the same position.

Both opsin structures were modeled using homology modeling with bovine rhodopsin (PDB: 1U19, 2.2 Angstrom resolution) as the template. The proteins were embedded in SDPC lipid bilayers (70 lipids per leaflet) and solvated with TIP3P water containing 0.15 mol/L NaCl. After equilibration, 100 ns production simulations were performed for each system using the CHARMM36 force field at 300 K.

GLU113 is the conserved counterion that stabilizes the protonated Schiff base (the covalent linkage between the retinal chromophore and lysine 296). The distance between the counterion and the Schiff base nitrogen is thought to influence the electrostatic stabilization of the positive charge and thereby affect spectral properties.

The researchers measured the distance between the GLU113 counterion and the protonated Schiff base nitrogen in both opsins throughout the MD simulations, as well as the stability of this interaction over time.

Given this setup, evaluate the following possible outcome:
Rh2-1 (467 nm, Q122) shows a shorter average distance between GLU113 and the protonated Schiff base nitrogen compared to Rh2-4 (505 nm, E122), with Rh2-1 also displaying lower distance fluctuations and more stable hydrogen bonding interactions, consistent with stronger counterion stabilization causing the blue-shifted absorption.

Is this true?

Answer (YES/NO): NO